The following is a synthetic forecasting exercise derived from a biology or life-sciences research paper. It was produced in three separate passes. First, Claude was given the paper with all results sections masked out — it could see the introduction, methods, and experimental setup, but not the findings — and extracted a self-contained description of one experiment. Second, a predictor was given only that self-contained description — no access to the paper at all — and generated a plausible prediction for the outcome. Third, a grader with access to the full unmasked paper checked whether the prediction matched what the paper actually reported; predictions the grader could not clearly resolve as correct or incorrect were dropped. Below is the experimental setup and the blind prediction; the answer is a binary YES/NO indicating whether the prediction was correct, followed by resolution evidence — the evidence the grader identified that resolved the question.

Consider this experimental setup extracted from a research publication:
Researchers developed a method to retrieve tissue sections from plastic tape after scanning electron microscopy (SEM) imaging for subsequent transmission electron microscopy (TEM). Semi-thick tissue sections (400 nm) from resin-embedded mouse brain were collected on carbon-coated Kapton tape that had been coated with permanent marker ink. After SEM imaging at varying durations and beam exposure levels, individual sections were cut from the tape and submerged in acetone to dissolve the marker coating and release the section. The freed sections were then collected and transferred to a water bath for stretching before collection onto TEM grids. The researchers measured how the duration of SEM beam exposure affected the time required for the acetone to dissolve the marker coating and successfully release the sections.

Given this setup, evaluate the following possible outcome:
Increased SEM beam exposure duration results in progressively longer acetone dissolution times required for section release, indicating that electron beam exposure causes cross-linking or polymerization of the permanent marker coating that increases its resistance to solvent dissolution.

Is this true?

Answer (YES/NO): YES